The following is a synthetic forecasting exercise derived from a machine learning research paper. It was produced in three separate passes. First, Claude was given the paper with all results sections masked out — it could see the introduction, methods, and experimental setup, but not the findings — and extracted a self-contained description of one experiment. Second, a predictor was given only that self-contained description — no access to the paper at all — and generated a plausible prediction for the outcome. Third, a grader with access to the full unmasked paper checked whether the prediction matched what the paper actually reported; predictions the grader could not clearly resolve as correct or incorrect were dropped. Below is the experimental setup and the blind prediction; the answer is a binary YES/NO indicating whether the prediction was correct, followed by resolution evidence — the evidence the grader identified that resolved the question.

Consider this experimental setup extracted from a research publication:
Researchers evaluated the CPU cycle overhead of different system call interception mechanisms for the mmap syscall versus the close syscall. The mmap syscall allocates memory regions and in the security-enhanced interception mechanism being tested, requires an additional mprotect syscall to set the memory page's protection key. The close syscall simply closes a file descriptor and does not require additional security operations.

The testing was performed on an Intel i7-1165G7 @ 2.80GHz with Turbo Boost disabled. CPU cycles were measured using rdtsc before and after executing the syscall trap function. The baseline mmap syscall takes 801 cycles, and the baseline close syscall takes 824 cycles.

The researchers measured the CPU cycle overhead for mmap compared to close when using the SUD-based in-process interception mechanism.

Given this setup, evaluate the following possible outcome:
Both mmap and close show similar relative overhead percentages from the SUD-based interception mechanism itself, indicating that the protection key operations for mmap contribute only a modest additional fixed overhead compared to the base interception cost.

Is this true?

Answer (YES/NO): NO